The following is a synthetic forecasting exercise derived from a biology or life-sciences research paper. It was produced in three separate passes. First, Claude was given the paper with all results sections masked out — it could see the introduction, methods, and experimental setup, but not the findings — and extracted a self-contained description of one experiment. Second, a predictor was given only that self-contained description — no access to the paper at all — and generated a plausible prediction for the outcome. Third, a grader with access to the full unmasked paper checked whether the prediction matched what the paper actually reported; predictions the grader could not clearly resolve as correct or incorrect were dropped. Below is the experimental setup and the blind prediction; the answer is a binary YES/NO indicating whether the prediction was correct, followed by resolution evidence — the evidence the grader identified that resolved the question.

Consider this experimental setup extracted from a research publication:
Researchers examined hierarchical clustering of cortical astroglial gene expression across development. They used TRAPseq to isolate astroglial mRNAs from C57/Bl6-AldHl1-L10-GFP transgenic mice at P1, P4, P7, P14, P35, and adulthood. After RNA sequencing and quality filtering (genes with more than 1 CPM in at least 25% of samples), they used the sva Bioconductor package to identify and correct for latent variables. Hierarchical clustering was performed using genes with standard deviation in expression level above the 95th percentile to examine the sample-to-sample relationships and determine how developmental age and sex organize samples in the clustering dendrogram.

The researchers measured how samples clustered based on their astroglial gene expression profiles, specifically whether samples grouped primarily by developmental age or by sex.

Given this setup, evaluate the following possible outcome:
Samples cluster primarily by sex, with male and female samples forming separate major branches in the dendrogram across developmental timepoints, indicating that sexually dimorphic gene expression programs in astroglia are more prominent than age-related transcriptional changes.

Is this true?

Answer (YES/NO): NO